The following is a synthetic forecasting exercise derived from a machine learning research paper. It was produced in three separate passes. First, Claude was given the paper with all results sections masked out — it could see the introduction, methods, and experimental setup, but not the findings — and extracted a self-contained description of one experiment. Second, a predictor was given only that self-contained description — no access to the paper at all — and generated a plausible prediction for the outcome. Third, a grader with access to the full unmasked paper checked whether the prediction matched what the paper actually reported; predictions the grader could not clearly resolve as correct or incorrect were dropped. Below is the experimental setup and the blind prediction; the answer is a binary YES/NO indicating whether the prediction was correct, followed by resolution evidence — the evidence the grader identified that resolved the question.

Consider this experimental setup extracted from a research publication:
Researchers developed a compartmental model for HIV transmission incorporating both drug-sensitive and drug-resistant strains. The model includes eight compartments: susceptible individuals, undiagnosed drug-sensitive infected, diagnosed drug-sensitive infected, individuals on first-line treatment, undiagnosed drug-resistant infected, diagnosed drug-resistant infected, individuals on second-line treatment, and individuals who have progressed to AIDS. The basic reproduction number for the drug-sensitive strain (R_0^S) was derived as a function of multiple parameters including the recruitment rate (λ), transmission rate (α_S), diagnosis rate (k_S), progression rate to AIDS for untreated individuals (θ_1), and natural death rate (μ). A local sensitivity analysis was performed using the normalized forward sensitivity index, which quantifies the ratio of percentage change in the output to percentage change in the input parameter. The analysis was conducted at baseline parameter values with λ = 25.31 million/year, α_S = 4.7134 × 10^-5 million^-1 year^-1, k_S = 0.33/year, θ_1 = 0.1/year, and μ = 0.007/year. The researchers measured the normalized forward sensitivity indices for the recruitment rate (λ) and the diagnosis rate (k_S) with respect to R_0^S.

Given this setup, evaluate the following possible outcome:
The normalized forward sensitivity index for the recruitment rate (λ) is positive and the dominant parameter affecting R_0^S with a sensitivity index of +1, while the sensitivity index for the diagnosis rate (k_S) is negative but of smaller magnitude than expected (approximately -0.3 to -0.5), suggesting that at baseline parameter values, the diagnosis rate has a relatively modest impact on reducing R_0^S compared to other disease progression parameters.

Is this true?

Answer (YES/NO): NO